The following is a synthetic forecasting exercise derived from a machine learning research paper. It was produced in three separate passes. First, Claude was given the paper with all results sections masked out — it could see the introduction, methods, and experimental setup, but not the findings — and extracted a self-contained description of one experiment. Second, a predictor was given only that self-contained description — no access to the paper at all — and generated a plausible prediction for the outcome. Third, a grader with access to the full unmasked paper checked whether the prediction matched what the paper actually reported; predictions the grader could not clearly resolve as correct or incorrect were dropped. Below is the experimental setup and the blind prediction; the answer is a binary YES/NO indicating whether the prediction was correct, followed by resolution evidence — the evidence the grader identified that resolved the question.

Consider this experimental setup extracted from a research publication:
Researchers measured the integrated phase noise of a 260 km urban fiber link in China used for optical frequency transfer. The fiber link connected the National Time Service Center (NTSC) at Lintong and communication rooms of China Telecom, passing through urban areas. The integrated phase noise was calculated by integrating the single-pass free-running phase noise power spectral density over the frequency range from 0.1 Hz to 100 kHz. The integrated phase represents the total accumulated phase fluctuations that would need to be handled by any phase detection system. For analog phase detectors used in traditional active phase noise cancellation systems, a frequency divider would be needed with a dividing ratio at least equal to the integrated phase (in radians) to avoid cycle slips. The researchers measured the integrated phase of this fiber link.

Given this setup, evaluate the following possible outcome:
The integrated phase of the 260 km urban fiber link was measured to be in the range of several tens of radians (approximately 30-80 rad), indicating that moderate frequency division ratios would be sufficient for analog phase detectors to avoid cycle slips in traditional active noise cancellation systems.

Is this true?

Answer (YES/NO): NO